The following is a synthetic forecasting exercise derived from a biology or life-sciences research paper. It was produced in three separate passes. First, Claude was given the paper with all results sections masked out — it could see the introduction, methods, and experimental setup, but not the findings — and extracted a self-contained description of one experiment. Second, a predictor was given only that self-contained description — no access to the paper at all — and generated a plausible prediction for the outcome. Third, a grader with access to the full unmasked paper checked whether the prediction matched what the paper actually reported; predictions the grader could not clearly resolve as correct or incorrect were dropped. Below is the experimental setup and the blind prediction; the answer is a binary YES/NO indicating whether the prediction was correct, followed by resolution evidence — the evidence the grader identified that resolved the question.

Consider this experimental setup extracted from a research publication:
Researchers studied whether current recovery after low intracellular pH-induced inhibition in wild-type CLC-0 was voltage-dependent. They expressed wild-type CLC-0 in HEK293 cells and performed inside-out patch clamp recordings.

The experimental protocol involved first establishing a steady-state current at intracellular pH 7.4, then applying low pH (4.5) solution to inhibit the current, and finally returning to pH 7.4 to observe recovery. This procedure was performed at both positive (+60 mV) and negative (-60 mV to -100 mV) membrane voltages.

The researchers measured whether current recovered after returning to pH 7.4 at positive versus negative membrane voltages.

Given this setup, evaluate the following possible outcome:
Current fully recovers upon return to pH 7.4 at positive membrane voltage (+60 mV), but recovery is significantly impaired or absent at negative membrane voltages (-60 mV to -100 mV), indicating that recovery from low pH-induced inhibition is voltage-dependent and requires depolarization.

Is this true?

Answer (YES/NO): NO